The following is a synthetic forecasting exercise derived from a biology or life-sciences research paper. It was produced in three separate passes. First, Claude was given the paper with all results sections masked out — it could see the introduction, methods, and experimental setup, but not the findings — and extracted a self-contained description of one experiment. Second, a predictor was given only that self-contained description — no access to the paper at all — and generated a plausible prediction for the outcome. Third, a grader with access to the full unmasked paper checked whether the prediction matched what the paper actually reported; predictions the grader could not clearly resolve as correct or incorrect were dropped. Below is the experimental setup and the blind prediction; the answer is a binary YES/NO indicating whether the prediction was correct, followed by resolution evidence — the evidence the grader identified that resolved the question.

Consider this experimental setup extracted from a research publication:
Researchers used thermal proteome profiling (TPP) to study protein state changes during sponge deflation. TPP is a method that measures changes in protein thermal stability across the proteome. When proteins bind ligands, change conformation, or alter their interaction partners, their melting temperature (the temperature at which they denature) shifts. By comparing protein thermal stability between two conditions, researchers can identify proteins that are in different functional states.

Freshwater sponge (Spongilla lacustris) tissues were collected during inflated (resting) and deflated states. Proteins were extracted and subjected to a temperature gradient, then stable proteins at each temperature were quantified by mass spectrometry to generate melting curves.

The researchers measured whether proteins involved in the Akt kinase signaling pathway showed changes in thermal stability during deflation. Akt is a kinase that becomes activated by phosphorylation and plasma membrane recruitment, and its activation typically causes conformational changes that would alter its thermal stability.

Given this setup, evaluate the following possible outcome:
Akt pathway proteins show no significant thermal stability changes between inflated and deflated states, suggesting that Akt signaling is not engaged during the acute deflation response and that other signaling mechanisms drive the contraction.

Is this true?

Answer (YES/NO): NO